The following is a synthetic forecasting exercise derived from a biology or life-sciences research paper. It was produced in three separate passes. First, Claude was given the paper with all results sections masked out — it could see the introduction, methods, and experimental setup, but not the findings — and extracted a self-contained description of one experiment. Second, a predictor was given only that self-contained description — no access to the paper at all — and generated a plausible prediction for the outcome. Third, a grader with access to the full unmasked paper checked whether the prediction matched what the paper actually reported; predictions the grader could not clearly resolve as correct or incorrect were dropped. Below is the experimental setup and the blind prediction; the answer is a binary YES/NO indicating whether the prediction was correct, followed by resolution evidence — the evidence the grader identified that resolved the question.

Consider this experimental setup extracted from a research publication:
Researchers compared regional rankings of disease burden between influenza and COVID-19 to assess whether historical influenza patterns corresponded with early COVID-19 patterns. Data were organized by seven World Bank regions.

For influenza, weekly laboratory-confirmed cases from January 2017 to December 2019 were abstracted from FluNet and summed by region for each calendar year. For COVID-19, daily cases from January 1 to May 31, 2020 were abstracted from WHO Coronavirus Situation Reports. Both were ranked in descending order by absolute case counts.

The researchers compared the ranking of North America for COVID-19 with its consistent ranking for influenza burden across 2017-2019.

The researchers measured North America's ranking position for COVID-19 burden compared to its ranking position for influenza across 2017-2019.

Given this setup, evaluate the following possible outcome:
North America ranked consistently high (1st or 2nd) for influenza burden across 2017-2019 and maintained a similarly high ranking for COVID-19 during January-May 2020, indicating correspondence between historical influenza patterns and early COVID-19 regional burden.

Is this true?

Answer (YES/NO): YES